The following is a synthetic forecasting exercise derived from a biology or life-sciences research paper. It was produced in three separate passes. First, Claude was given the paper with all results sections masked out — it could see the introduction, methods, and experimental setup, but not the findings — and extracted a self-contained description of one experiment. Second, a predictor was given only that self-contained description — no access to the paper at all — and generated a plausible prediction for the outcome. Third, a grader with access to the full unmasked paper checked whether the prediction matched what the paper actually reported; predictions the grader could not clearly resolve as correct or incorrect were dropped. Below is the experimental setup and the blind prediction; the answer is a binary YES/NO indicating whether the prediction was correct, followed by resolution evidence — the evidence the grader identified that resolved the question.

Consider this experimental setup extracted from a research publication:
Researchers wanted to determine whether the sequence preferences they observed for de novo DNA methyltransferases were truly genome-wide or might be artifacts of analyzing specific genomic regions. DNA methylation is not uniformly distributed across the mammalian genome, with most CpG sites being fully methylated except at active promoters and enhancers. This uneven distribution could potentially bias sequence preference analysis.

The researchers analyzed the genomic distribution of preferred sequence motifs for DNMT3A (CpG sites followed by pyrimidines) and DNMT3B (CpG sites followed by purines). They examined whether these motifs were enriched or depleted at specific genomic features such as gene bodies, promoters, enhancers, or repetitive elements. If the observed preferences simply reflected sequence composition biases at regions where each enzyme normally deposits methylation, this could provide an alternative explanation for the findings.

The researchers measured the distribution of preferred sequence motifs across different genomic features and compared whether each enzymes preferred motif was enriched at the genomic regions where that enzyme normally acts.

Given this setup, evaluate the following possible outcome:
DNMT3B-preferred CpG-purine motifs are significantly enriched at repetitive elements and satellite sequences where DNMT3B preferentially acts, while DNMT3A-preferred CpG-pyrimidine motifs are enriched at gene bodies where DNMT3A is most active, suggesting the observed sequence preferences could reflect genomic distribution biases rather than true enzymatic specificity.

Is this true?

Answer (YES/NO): NO